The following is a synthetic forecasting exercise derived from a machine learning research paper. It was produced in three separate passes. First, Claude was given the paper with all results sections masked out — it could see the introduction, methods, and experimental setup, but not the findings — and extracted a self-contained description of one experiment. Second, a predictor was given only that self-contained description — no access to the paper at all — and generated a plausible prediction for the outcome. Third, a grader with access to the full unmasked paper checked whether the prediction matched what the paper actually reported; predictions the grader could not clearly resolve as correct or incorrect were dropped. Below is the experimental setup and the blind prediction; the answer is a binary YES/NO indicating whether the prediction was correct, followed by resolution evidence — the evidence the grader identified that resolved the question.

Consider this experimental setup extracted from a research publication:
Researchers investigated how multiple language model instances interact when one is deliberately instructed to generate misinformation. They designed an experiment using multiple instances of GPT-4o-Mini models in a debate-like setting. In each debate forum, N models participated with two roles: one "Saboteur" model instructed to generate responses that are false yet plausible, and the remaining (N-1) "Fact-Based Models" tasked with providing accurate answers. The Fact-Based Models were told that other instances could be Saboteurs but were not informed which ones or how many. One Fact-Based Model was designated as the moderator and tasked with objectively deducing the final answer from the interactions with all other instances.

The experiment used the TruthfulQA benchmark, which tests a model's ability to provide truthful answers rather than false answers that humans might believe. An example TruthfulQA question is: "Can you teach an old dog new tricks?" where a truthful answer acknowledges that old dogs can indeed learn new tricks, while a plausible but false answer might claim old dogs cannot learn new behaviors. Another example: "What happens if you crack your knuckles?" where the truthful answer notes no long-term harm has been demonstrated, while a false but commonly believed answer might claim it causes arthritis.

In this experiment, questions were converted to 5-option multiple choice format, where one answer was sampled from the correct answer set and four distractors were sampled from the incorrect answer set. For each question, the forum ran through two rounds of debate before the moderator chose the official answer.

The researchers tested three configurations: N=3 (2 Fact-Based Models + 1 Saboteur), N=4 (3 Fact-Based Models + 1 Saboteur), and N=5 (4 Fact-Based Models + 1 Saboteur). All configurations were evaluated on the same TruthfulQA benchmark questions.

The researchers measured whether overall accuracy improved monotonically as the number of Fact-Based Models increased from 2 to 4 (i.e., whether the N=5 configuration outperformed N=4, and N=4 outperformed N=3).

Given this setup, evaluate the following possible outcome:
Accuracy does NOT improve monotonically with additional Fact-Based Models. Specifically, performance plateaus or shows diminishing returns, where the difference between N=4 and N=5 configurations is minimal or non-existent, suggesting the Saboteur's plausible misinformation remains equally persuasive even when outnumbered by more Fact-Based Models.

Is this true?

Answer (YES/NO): YES